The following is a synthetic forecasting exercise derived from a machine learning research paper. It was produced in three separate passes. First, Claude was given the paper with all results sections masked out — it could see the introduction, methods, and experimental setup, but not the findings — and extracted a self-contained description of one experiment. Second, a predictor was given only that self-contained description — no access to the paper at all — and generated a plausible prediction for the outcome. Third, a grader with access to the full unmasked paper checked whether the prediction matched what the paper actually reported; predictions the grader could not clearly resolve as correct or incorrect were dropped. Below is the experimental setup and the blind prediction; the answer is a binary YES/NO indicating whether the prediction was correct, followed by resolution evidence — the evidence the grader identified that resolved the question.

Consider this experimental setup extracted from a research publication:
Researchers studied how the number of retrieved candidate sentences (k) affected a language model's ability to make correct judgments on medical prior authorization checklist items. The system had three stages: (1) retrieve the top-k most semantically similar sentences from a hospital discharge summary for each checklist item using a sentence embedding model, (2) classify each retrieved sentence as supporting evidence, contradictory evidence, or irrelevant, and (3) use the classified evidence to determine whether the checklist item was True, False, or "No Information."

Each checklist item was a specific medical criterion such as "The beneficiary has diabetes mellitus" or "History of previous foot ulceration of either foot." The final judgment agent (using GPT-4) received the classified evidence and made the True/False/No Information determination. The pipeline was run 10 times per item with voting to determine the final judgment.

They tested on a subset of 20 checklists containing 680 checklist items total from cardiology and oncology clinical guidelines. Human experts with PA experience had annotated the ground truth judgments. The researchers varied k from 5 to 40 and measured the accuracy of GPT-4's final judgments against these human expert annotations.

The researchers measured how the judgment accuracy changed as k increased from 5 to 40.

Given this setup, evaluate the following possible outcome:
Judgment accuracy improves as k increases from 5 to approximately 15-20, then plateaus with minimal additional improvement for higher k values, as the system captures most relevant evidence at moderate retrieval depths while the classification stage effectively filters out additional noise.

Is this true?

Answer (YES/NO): YES